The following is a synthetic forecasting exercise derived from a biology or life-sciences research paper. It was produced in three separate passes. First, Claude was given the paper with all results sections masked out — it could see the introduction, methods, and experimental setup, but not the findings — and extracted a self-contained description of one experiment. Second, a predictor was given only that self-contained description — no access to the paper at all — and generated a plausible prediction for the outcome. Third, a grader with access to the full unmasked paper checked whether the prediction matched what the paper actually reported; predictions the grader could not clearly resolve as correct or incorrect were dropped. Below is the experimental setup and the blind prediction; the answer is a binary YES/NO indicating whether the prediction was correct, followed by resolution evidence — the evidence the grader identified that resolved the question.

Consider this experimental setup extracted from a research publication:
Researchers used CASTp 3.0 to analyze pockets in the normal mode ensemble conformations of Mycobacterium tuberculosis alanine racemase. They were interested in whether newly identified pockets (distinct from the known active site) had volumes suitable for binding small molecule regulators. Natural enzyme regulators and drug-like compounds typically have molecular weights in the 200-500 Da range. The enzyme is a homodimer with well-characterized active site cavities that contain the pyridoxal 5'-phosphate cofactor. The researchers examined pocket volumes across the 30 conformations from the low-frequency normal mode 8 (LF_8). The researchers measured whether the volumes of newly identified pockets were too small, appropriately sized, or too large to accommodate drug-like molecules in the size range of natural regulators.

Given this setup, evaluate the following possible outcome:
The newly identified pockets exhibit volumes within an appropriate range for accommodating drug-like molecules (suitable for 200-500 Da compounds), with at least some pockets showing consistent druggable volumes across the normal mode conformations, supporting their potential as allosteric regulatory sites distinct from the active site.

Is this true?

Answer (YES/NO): YES